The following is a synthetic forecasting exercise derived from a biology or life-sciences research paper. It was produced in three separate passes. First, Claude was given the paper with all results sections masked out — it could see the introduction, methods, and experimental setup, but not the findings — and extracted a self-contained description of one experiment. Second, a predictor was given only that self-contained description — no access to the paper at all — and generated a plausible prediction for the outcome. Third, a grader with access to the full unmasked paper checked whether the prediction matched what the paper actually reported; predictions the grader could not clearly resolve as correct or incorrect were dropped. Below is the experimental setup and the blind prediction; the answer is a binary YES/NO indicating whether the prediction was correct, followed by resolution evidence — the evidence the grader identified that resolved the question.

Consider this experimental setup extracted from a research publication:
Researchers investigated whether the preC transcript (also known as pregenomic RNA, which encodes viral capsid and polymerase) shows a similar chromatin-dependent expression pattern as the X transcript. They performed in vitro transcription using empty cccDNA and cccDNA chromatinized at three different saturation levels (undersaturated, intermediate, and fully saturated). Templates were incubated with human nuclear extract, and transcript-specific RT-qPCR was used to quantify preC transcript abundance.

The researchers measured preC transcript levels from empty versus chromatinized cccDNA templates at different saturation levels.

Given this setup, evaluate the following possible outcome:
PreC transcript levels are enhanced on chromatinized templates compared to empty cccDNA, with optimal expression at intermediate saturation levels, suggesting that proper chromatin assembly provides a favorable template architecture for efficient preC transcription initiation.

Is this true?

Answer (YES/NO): NO